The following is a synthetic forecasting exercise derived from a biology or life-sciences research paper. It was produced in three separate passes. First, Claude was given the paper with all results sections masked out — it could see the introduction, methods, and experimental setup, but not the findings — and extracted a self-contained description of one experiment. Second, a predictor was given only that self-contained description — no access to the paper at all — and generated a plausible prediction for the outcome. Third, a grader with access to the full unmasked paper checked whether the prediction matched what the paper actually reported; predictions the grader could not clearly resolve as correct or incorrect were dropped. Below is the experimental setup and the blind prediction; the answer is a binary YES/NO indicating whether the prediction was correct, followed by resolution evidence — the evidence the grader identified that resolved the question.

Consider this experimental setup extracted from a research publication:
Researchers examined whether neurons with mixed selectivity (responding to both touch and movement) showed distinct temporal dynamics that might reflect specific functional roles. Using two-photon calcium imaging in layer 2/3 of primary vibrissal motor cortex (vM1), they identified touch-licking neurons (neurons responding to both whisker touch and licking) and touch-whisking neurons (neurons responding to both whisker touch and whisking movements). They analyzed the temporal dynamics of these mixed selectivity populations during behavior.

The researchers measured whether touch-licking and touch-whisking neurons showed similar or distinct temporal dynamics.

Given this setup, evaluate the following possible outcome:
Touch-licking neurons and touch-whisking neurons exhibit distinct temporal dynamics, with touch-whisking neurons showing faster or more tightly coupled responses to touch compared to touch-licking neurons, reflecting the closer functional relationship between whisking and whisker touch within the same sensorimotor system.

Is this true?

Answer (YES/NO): NO